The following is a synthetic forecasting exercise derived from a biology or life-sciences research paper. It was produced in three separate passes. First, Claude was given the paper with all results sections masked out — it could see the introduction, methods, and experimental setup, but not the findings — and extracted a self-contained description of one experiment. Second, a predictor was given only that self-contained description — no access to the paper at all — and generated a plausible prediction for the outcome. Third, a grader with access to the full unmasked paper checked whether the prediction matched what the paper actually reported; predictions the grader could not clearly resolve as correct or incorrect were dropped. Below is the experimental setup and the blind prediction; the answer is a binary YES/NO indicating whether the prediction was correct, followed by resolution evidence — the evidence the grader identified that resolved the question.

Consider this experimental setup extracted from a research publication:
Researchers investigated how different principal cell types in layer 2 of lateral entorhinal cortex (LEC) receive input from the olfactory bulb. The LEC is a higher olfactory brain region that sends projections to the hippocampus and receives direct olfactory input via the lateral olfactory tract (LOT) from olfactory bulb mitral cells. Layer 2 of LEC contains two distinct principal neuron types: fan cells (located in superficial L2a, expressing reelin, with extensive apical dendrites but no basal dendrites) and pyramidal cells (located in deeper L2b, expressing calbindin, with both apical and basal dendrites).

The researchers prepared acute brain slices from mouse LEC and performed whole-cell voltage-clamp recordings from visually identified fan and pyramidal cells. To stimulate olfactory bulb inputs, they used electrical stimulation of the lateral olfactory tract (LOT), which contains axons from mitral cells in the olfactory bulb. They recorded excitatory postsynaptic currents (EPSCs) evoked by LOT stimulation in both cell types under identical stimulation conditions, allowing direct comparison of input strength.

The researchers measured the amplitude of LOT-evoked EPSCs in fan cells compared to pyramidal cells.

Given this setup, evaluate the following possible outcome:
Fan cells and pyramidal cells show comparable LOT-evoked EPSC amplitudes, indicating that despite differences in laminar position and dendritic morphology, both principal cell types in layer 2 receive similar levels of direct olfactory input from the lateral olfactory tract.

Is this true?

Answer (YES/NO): NO